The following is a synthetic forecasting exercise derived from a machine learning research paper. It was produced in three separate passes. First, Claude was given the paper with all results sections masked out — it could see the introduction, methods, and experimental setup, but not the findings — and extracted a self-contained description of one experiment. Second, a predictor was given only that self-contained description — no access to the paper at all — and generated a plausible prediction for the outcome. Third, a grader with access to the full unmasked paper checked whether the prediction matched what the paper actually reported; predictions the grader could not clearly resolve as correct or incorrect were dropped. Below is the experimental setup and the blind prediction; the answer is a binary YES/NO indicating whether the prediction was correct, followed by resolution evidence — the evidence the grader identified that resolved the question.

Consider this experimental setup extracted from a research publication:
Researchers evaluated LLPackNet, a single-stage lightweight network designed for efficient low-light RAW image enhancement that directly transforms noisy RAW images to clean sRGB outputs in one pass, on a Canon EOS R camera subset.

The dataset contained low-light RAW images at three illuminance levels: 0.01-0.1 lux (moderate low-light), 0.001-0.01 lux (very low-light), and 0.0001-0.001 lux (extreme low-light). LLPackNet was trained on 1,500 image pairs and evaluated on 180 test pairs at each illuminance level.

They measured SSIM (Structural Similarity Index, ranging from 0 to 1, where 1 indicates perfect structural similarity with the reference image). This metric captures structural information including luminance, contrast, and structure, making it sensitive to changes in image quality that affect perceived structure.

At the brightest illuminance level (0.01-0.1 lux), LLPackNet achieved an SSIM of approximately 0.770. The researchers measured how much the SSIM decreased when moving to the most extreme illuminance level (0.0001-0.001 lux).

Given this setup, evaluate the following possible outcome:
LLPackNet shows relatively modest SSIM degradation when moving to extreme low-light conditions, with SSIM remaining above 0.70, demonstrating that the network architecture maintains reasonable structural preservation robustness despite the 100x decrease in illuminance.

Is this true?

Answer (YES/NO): YES